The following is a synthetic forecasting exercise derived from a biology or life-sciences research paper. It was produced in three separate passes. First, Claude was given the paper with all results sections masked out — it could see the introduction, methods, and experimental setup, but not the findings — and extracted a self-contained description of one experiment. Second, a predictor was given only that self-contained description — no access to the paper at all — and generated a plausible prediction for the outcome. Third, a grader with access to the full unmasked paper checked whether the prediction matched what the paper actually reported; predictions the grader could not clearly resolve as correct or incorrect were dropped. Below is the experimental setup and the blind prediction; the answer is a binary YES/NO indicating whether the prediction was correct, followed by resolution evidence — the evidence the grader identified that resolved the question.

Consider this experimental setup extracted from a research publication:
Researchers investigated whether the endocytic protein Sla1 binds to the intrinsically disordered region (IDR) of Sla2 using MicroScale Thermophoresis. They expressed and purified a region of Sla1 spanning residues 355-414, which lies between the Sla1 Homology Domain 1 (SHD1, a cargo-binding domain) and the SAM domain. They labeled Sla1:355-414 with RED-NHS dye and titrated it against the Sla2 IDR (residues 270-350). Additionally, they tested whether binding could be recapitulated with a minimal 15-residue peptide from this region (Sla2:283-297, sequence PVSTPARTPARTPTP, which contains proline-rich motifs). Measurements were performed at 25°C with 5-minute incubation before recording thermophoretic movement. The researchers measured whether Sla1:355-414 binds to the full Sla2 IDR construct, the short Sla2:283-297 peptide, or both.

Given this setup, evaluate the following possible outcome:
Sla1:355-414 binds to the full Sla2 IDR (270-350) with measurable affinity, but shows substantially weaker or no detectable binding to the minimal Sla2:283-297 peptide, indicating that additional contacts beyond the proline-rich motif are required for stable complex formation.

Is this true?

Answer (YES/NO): YES